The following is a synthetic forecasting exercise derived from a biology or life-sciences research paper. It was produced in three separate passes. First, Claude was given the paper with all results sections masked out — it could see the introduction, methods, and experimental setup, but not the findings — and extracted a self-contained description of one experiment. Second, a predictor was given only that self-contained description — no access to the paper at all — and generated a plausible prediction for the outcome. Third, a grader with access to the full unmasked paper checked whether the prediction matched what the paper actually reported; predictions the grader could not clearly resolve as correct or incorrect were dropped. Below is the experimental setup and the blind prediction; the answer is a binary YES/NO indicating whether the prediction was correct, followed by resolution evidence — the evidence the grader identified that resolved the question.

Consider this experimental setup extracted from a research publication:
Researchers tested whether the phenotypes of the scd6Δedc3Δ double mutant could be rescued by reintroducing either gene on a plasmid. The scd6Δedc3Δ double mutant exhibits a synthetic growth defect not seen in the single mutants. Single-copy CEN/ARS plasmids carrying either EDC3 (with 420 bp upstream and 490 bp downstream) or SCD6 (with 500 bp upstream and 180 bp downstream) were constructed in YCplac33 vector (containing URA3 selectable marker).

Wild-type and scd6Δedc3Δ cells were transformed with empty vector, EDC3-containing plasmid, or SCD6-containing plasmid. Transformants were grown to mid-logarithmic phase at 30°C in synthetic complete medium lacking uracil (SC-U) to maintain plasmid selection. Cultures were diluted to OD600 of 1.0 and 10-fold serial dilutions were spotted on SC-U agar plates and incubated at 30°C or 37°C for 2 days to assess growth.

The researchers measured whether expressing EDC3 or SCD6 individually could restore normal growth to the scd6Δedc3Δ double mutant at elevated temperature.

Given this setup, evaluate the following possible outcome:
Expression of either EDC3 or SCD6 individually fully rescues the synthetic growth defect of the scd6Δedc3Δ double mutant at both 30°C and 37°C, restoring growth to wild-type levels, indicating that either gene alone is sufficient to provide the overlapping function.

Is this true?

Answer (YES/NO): NO